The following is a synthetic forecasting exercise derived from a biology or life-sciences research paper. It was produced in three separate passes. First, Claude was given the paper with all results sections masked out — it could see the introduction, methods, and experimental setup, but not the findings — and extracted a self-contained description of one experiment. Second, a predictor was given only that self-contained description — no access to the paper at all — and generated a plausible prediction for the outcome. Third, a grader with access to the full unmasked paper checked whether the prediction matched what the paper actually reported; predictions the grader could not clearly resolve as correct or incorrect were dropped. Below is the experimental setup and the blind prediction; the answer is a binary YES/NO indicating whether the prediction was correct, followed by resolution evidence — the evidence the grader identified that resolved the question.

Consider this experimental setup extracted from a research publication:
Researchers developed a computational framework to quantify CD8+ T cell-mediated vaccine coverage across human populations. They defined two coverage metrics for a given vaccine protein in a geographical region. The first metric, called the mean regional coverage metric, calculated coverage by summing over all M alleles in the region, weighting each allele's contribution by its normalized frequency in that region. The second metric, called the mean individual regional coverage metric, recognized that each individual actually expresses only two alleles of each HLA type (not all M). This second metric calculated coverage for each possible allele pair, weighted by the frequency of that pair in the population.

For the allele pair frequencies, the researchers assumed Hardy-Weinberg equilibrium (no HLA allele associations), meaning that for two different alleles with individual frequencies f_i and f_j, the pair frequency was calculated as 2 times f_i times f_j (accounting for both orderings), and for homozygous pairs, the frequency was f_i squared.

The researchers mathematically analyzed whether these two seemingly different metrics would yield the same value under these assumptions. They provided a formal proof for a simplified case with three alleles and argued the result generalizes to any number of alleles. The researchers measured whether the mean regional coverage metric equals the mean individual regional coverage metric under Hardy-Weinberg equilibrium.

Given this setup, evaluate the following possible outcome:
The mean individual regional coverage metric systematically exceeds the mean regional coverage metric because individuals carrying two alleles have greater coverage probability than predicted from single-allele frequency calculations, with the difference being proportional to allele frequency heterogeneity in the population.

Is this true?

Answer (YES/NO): NO